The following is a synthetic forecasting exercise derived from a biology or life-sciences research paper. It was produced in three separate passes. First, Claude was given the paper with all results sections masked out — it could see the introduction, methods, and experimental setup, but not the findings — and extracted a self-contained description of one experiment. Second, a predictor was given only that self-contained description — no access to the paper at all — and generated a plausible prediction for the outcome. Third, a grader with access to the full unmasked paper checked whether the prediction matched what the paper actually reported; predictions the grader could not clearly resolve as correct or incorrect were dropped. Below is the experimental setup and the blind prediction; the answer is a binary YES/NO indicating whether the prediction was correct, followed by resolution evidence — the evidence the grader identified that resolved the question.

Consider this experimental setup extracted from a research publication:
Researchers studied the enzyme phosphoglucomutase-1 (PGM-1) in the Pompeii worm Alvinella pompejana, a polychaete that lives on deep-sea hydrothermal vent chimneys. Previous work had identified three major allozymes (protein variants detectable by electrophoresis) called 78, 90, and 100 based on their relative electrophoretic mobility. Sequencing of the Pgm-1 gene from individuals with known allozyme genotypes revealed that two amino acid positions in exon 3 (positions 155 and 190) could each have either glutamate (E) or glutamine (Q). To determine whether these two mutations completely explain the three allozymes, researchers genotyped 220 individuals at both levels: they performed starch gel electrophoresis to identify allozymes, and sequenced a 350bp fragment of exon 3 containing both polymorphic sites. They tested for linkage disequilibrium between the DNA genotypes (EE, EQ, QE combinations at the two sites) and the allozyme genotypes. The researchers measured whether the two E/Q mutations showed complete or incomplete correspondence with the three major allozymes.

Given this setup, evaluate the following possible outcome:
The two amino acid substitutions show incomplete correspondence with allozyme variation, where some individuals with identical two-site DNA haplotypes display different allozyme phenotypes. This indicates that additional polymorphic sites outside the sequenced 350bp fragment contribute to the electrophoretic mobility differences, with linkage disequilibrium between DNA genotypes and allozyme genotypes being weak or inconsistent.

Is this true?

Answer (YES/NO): NO